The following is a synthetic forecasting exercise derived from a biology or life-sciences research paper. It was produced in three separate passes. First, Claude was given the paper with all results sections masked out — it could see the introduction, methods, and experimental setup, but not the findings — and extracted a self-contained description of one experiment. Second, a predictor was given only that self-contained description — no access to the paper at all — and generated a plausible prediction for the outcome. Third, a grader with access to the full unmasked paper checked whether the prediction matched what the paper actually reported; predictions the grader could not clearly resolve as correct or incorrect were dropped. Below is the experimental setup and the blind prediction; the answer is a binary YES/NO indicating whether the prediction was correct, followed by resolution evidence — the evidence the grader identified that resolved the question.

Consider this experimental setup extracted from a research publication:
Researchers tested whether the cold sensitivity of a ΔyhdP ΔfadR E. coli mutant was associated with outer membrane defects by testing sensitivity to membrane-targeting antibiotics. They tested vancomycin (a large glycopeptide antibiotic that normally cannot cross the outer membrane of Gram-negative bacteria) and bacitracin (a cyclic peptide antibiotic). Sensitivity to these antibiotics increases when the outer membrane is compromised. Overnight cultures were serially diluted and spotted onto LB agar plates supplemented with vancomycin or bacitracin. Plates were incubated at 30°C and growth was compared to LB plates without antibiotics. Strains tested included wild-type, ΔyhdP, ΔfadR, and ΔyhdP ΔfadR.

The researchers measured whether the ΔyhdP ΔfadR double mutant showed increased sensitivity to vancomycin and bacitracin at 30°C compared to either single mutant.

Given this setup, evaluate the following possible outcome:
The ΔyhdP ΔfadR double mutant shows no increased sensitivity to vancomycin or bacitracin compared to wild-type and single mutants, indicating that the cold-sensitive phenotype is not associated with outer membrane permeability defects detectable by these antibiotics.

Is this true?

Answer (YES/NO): NO